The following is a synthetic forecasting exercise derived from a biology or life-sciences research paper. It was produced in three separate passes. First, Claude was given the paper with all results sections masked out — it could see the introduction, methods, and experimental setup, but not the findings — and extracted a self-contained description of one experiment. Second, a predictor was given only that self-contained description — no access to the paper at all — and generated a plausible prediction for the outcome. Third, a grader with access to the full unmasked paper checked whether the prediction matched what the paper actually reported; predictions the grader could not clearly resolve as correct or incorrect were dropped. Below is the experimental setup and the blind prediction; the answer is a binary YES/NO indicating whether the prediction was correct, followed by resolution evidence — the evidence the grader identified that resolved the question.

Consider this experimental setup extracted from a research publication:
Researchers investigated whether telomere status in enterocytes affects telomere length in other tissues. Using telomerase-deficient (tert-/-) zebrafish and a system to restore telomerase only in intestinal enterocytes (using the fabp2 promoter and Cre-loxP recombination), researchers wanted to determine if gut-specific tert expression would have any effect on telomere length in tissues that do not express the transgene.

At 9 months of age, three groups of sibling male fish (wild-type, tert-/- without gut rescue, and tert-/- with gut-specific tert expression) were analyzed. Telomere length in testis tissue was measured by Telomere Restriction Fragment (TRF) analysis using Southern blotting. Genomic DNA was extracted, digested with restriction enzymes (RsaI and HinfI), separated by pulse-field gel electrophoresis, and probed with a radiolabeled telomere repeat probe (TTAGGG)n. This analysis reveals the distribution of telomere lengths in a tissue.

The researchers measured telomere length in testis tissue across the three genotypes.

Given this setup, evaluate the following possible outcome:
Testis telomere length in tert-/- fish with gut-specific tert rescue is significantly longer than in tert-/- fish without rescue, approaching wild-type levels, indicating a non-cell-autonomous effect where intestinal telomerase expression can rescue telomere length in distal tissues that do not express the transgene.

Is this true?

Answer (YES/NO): NO